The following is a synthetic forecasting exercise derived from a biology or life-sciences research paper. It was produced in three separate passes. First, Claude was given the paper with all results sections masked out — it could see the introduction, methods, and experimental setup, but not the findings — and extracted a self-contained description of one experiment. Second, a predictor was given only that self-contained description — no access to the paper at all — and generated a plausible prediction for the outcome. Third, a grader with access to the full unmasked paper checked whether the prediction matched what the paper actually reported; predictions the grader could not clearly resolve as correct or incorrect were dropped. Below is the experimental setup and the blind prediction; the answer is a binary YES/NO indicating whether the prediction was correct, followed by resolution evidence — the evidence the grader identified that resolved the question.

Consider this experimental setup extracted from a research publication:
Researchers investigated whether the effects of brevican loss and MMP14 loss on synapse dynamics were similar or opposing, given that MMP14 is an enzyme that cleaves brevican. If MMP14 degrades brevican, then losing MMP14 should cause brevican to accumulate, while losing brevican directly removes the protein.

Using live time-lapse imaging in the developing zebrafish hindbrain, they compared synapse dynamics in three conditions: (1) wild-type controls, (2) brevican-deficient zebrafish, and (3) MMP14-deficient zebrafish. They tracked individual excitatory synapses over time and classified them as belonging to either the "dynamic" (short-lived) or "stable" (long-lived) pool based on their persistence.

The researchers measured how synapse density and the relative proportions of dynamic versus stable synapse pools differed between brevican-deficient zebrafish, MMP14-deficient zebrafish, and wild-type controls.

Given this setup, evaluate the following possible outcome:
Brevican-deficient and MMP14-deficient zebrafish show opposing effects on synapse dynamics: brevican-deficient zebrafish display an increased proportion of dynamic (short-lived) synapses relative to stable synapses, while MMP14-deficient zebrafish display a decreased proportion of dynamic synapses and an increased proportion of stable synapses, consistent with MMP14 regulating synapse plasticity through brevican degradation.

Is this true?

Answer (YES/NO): NO